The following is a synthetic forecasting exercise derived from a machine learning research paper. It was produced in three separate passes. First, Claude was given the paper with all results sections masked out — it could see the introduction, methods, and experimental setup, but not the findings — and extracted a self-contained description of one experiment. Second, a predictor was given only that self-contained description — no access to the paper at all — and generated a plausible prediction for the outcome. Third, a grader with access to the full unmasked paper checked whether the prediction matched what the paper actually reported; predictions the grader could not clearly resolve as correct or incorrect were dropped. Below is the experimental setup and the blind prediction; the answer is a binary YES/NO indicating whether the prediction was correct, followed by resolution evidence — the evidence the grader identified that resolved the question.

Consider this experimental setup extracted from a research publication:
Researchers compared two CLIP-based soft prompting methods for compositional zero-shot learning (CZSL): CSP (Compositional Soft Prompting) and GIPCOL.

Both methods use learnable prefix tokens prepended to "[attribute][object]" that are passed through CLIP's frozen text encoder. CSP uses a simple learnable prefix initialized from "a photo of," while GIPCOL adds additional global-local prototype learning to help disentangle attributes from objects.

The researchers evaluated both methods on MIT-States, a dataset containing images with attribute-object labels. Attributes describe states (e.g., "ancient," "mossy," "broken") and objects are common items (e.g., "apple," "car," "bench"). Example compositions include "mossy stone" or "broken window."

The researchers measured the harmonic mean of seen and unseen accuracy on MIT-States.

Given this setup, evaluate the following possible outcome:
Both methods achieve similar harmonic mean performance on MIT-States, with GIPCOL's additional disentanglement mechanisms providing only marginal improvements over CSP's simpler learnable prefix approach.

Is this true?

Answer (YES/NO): YES